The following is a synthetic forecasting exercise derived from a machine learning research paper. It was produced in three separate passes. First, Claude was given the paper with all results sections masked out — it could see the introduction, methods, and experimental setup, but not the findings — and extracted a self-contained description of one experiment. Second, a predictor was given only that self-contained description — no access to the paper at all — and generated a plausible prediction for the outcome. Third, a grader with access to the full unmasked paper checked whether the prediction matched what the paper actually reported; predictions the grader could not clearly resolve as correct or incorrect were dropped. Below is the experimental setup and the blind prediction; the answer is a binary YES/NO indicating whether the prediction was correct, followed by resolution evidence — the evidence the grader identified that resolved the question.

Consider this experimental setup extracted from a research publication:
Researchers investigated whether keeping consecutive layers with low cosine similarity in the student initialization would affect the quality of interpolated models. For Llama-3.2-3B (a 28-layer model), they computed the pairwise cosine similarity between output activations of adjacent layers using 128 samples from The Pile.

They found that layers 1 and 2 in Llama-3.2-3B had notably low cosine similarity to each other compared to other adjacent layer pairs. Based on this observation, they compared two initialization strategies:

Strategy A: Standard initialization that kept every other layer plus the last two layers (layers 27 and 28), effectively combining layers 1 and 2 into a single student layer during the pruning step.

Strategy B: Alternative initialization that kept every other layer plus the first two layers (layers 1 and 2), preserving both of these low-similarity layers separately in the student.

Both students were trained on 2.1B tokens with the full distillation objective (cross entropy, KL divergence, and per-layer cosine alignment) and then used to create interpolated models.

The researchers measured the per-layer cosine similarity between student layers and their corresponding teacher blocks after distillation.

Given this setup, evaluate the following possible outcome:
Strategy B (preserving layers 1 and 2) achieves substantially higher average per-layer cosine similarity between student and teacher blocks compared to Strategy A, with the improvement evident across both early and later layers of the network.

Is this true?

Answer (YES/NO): NO